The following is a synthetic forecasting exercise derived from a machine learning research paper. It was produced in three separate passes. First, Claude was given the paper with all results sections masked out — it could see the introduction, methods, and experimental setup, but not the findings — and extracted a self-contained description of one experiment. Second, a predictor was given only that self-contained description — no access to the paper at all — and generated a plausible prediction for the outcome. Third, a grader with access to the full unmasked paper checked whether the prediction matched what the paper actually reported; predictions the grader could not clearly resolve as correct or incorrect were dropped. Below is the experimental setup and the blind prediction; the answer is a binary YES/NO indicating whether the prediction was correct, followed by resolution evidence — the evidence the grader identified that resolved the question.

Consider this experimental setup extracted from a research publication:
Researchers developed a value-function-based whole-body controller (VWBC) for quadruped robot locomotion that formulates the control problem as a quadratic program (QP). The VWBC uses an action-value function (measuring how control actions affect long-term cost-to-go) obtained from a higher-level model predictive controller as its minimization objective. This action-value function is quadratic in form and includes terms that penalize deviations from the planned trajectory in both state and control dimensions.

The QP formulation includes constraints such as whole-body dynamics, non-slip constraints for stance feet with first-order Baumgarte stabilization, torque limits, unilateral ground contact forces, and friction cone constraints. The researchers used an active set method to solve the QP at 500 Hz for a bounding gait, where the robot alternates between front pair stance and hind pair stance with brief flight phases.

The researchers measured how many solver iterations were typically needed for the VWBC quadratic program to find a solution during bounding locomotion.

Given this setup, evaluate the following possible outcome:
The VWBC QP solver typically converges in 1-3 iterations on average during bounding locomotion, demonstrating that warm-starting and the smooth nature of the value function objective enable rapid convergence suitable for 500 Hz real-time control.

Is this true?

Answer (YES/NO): YES